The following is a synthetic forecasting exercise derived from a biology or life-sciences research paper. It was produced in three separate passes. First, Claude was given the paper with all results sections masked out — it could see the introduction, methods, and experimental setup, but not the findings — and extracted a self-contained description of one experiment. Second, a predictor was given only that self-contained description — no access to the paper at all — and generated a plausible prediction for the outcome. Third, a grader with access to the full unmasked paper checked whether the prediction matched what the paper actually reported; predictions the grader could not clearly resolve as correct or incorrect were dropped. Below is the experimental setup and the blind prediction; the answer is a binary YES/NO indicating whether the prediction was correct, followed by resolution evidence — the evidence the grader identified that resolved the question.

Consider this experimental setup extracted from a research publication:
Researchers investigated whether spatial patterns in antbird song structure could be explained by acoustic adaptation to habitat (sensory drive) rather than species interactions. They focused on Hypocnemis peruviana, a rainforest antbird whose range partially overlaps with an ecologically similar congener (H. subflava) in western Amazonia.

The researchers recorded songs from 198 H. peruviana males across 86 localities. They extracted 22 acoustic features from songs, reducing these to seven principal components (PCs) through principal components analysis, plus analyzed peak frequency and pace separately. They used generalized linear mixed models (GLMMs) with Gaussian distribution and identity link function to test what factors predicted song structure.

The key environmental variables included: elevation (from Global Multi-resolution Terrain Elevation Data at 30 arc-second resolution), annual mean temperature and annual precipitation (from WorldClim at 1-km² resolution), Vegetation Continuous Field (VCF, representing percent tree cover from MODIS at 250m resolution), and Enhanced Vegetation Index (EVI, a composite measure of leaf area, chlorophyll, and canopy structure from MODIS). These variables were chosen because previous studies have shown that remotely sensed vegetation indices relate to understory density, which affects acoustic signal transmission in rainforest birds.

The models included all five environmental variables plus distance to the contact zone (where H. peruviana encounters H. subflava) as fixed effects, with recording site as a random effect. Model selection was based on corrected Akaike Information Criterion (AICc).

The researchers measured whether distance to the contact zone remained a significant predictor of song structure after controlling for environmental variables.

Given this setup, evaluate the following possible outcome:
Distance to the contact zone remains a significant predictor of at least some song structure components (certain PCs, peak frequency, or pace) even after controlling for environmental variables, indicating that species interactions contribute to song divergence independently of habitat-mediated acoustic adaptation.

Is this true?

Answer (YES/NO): NO